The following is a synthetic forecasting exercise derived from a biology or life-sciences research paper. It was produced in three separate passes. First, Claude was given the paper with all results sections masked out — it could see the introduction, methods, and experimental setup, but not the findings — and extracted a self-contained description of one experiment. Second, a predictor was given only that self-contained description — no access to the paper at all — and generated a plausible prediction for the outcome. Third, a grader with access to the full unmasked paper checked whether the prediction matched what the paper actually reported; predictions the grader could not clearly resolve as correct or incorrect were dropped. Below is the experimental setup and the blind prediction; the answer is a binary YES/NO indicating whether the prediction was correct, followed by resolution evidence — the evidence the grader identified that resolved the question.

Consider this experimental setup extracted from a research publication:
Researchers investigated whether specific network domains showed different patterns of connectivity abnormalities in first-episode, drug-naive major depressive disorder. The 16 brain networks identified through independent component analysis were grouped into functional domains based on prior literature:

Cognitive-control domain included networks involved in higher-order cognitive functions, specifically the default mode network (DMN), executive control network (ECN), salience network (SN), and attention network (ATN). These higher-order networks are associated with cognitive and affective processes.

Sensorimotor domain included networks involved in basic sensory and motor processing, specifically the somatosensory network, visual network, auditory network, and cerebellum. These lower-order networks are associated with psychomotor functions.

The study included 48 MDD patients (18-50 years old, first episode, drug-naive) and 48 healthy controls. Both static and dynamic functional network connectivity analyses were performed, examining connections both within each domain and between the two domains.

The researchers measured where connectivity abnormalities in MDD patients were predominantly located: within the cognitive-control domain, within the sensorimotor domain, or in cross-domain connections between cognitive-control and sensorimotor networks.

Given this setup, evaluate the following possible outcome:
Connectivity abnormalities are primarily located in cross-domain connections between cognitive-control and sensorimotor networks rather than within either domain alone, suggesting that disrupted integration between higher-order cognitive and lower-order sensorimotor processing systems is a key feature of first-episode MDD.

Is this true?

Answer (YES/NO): NO